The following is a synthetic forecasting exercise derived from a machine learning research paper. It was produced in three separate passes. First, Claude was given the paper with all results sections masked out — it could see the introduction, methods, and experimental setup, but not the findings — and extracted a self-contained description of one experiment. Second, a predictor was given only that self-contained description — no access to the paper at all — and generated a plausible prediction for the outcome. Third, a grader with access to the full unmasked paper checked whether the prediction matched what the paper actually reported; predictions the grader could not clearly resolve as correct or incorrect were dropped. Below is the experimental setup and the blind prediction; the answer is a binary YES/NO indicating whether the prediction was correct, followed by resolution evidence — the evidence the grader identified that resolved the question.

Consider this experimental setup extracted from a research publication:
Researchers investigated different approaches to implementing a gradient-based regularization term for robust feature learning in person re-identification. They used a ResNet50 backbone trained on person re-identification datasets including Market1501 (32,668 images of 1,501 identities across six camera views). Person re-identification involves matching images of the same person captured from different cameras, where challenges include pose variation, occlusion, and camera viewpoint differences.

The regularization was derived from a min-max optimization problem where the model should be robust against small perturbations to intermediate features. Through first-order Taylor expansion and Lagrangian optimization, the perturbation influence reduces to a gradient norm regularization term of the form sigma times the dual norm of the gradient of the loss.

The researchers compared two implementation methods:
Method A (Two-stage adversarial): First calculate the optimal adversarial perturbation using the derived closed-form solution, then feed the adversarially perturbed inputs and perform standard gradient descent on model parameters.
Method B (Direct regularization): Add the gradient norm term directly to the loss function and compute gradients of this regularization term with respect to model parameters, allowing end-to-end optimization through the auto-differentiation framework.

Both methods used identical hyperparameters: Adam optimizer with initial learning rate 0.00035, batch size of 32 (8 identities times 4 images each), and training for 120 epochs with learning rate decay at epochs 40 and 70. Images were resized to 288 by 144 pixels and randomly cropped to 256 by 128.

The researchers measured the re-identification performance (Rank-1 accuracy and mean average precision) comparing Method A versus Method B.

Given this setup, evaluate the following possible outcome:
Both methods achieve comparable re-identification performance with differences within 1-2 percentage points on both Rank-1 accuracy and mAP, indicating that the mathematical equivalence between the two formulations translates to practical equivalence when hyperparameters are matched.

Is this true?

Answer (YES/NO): NO